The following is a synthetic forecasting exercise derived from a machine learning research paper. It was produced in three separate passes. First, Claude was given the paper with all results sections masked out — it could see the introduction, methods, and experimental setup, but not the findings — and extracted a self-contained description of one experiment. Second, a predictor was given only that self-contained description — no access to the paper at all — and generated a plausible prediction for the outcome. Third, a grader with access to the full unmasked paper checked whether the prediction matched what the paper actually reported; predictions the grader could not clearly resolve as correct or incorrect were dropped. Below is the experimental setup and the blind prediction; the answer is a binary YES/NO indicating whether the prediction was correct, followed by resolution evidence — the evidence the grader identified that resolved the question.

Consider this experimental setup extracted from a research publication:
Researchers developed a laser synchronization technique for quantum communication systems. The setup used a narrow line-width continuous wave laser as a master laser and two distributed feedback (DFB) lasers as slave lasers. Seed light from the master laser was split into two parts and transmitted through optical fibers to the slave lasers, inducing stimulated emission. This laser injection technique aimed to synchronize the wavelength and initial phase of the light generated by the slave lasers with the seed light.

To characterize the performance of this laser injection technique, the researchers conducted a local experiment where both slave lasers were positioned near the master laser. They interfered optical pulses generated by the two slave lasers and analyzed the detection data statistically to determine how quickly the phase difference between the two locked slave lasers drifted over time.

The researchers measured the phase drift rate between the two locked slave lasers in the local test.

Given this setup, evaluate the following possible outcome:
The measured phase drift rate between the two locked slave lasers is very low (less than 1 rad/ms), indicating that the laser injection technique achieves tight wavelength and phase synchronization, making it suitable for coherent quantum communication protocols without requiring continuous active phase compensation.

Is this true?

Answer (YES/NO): YES